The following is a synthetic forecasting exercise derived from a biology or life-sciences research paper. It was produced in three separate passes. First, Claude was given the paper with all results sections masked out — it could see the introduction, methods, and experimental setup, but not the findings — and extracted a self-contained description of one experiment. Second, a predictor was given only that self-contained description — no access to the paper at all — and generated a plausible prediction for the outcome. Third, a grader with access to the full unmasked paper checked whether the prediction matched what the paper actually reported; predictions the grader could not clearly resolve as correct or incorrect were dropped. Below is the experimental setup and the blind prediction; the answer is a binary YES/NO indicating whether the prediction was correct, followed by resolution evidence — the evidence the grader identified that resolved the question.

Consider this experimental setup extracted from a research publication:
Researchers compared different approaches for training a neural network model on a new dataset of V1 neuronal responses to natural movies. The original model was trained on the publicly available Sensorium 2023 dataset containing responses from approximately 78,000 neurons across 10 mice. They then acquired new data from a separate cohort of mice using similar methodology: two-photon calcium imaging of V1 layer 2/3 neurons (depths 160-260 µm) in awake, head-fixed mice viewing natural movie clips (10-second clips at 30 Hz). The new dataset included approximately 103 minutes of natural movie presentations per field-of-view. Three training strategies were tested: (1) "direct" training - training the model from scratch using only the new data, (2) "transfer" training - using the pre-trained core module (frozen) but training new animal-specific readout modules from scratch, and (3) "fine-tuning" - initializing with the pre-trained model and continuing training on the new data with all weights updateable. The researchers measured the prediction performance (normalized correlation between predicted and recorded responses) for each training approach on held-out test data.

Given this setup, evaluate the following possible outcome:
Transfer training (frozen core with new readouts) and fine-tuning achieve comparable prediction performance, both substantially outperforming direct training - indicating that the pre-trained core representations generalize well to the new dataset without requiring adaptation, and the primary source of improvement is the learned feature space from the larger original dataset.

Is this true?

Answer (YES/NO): NO